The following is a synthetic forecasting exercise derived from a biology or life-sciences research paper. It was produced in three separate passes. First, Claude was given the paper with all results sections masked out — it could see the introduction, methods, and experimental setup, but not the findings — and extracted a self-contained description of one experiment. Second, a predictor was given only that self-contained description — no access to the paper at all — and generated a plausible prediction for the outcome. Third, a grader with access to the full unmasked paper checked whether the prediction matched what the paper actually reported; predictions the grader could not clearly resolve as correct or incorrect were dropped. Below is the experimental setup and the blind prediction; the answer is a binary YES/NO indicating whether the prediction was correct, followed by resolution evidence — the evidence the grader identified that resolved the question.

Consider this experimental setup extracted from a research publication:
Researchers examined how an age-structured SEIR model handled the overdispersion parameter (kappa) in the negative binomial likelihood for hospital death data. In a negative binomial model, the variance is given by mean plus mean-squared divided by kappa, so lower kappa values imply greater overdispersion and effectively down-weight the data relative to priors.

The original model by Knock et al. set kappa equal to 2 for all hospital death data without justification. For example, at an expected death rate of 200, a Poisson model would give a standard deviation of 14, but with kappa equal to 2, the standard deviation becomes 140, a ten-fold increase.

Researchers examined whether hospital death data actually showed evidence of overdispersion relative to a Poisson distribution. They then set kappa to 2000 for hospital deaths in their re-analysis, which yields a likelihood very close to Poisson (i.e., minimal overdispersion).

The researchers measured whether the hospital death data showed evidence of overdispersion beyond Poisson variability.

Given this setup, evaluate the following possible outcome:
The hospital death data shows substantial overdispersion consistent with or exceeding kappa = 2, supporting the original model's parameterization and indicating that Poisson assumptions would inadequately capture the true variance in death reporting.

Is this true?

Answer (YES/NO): NO